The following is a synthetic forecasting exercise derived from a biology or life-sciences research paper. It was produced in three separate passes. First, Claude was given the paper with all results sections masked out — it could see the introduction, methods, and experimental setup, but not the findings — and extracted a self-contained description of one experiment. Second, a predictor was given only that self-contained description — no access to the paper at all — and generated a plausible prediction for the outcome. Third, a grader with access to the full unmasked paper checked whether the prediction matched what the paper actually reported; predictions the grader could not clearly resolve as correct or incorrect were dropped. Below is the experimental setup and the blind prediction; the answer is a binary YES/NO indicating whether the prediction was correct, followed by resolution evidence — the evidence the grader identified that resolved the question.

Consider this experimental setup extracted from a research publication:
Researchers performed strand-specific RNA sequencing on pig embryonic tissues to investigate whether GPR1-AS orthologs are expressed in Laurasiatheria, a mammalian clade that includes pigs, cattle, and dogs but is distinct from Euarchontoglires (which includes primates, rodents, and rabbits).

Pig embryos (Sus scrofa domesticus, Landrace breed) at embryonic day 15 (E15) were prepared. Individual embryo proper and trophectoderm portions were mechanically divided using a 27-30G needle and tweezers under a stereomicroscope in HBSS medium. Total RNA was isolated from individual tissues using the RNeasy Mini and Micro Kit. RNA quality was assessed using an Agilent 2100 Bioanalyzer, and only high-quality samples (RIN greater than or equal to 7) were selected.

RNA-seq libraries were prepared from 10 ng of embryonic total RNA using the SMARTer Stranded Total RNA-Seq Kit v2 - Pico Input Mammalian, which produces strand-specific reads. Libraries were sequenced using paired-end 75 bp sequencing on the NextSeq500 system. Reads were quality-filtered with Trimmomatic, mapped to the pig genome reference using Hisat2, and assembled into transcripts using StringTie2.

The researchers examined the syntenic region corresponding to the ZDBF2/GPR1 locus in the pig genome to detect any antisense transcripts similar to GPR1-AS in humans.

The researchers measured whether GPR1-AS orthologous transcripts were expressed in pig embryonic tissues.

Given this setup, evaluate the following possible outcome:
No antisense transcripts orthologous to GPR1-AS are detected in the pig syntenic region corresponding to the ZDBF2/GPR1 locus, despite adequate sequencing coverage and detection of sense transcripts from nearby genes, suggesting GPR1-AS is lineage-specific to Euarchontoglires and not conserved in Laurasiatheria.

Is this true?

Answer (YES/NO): YES